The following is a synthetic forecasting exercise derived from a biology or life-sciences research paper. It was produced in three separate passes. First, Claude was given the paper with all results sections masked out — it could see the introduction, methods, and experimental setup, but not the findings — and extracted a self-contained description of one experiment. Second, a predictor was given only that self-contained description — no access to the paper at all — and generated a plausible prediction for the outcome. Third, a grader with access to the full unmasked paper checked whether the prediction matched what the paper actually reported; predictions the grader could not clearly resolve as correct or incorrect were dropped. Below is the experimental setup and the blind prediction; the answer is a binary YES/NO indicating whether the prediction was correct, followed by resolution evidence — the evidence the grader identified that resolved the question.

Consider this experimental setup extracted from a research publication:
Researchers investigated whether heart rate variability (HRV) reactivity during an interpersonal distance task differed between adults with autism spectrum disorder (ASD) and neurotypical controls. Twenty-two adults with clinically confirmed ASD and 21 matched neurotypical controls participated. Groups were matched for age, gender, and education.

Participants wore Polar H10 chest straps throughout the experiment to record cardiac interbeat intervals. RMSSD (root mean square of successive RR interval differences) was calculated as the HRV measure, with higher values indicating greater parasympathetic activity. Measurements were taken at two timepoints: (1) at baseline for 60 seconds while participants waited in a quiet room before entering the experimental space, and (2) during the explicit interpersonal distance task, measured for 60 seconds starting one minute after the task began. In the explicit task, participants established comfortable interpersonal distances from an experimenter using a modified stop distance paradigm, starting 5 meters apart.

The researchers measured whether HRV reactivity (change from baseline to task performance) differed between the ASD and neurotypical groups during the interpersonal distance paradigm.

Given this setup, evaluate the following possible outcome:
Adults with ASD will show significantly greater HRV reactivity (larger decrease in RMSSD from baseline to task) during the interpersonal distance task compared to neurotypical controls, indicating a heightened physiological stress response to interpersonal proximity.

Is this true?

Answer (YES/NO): NO